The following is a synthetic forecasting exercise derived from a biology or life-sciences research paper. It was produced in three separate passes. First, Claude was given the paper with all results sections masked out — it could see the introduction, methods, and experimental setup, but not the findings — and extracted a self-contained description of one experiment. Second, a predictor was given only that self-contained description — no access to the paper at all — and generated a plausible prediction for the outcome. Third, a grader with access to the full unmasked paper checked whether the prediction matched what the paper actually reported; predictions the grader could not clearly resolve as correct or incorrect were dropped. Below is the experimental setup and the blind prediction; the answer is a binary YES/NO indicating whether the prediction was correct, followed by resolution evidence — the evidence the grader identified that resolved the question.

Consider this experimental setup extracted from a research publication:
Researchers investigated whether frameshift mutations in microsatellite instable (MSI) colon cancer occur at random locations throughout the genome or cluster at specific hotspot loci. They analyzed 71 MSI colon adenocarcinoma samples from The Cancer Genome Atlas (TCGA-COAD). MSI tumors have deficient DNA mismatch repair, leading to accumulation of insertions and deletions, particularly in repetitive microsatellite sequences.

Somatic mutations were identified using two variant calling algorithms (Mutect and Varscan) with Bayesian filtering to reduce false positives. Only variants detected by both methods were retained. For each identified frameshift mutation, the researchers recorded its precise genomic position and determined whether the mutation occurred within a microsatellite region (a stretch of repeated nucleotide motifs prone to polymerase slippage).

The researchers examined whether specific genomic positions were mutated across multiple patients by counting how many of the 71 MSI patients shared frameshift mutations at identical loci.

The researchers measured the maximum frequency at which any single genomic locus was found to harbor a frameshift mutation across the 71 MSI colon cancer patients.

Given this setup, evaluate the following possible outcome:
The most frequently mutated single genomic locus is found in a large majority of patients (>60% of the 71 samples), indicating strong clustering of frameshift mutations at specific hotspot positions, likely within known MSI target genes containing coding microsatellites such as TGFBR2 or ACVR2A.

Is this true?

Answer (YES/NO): NO